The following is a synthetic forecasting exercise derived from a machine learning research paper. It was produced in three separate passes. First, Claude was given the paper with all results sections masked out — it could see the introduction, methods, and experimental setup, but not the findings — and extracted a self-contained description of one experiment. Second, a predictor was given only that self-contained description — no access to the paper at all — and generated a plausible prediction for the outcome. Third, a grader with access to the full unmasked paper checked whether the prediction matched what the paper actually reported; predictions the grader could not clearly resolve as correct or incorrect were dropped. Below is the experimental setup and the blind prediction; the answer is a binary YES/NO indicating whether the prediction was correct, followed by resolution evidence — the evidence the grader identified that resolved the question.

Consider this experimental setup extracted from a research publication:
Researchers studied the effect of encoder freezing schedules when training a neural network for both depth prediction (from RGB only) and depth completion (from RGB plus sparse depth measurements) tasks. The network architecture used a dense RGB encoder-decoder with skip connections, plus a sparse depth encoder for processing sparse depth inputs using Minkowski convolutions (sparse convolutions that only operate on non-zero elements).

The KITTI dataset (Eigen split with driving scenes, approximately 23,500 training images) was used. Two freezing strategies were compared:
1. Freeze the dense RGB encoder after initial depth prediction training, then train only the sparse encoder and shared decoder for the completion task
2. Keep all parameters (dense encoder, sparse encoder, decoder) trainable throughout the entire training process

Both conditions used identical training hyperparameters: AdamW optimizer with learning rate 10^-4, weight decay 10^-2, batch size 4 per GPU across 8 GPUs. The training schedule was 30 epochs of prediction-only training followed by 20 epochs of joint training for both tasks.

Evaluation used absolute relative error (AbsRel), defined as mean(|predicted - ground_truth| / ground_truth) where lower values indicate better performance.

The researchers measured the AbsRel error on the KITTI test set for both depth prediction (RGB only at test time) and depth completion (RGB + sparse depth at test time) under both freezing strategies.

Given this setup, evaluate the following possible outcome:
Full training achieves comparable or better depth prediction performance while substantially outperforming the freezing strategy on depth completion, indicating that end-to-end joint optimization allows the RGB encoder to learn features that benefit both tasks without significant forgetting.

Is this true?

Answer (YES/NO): NO